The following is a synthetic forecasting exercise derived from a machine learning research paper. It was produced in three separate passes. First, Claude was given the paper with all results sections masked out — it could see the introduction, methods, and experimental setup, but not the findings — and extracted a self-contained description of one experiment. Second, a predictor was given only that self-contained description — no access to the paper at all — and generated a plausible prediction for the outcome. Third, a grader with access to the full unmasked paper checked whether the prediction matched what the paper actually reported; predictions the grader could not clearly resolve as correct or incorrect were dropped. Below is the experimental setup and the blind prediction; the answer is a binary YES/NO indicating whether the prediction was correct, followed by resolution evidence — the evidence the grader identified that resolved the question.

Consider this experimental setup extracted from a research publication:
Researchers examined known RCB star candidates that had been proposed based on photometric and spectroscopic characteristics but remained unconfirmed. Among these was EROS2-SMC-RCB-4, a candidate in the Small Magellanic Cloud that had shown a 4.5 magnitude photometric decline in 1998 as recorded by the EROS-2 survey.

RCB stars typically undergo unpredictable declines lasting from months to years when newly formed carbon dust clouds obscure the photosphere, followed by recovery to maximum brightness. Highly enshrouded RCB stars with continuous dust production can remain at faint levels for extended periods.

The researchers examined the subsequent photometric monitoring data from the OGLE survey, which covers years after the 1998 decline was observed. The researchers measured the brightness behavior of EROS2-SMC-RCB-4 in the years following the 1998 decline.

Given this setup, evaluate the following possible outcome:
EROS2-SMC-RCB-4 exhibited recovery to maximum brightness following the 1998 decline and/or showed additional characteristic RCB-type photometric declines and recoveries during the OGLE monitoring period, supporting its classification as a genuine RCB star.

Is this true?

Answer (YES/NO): NO